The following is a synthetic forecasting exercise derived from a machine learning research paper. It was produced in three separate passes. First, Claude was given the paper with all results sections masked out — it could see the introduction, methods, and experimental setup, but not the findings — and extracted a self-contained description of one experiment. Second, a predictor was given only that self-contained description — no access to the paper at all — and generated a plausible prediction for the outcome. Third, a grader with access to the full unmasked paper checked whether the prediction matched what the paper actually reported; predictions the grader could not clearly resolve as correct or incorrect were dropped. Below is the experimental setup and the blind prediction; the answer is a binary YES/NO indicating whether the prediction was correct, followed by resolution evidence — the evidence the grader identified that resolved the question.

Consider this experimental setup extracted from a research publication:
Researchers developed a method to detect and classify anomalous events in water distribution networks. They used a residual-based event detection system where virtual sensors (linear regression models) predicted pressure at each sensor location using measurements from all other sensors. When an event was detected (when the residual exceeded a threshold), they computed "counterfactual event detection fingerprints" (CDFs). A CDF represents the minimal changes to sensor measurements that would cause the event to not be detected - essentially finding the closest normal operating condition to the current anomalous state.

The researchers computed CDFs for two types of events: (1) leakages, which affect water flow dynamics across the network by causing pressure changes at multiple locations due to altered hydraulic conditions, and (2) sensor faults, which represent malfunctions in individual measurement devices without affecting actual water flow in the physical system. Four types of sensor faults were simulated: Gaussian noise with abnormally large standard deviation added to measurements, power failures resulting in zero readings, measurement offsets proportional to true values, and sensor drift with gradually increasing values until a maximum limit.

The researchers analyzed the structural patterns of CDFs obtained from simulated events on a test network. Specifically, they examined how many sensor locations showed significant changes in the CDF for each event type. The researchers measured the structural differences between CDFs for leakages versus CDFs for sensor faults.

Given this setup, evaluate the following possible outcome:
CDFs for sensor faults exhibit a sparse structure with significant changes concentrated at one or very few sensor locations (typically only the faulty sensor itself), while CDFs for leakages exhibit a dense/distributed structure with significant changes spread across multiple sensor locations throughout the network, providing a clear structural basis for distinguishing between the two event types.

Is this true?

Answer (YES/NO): YES